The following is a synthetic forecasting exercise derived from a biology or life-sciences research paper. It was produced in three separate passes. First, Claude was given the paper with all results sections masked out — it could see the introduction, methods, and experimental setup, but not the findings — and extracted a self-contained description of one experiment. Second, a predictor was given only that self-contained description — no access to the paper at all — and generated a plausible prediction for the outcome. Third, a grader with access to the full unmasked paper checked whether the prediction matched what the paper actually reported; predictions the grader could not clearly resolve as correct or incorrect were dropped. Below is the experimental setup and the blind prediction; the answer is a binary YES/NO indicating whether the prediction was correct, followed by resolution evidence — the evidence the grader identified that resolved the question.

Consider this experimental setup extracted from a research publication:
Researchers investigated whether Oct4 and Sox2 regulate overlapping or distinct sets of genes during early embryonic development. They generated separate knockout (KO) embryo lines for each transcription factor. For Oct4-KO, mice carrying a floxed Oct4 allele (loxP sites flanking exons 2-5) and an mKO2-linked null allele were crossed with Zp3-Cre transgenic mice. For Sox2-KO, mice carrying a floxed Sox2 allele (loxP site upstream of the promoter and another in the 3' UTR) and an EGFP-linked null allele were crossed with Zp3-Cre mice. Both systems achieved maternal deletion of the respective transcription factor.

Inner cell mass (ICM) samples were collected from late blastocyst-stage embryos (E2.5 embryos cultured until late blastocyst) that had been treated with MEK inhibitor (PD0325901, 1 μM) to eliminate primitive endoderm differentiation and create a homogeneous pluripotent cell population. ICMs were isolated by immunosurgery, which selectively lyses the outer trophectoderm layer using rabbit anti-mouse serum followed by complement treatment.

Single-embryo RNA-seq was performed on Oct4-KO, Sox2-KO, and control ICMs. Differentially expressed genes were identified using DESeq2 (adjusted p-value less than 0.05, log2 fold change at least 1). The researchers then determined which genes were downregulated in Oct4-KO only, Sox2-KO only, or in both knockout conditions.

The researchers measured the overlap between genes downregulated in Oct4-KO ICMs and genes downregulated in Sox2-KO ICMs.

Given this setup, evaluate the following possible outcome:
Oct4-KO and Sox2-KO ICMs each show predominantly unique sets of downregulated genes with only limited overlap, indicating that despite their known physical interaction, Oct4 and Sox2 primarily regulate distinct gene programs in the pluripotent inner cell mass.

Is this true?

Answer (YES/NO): NO